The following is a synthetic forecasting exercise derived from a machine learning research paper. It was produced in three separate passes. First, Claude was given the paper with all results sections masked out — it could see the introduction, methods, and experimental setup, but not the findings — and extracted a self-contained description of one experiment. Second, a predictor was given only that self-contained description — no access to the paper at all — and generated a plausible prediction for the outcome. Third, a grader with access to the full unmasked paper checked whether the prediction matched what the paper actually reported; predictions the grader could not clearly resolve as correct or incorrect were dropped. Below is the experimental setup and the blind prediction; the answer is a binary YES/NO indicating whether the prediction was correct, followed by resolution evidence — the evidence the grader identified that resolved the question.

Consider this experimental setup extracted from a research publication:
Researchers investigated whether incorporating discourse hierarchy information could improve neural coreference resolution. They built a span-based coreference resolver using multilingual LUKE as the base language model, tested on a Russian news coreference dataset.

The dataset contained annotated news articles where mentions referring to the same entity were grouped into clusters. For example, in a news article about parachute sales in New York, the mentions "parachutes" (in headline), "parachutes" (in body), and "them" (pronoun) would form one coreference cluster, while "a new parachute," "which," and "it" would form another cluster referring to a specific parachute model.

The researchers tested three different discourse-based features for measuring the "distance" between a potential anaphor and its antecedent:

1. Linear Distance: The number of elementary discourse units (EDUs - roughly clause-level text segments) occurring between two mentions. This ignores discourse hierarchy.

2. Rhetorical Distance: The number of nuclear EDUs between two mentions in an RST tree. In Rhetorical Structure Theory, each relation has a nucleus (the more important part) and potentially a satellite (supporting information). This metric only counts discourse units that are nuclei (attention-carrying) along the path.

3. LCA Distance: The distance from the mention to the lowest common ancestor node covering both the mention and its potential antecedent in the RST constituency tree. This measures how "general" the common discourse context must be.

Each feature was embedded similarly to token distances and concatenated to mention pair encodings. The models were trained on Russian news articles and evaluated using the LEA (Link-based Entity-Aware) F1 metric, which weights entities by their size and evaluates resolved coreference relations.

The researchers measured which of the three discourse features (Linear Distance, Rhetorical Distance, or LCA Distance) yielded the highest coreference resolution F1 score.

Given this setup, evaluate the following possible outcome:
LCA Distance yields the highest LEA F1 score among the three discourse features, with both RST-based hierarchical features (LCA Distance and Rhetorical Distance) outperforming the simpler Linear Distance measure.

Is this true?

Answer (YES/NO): NO